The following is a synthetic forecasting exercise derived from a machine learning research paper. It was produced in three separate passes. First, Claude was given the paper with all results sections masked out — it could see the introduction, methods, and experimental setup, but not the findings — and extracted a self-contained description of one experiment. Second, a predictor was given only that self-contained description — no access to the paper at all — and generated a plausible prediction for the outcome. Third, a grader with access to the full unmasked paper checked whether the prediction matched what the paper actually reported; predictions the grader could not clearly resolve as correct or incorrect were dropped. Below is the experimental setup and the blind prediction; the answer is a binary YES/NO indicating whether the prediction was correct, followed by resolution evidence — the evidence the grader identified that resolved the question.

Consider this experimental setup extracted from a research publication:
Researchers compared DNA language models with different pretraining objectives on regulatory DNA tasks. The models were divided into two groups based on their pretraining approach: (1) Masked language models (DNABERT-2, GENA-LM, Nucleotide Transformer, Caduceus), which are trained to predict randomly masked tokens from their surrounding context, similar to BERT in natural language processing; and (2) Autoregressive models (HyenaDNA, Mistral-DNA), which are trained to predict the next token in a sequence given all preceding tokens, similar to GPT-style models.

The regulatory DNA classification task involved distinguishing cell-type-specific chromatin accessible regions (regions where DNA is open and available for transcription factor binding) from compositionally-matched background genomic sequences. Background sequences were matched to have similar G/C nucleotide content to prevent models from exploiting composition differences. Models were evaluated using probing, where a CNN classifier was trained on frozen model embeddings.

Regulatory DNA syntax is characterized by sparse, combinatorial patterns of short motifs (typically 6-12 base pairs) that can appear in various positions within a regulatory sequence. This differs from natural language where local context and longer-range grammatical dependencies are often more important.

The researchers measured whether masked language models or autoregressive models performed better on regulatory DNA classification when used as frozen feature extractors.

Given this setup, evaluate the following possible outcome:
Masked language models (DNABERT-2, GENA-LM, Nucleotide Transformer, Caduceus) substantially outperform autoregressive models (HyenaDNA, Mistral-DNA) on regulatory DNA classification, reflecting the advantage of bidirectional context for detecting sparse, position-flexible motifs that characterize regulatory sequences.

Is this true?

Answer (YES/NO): NO